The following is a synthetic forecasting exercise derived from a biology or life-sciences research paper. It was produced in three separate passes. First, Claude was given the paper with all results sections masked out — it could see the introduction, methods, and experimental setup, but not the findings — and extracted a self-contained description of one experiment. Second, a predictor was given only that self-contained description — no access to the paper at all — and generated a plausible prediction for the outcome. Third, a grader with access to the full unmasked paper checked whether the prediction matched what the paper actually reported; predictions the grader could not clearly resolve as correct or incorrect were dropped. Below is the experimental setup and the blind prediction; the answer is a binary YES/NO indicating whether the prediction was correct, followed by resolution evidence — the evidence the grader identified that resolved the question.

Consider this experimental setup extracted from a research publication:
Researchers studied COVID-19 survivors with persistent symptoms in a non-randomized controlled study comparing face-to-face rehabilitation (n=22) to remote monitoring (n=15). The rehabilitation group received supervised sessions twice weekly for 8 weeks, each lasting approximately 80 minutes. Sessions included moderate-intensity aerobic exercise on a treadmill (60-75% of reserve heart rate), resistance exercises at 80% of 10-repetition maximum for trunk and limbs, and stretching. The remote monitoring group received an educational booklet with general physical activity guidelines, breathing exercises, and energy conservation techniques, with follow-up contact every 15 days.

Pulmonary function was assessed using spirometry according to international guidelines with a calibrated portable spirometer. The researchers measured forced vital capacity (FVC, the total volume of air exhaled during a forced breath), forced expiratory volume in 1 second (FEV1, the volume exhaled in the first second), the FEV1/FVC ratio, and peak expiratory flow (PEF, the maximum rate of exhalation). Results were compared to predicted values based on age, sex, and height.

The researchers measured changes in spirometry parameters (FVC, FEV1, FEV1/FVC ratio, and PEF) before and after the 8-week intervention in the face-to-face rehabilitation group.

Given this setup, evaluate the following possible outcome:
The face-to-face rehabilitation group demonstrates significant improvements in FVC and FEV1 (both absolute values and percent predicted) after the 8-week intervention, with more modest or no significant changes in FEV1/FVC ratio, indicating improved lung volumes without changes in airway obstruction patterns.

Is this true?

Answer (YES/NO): NO